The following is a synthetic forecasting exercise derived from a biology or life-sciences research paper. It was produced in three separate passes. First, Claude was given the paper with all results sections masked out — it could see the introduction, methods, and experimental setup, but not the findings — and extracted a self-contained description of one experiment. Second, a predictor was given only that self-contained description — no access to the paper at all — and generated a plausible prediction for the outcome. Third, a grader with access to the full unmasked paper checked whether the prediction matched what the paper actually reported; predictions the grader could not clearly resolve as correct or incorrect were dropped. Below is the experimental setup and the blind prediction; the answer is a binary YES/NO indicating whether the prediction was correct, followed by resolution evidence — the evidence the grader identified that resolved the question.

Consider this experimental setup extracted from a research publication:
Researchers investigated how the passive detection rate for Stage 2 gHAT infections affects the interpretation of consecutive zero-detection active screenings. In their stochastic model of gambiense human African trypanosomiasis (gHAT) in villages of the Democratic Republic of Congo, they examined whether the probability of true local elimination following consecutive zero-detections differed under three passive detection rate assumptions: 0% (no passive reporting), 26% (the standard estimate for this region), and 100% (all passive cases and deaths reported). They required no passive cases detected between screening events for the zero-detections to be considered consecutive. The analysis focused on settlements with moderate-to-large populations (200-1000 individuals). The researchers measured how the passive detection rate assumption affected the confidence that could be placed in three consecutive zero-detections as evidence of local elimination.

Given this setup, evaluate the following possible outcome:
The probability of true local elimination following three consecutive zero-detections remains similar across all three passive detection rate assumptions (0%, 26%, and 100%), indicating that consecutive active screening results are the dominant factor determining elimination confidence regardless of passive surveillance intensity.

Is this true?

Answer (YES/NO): NO